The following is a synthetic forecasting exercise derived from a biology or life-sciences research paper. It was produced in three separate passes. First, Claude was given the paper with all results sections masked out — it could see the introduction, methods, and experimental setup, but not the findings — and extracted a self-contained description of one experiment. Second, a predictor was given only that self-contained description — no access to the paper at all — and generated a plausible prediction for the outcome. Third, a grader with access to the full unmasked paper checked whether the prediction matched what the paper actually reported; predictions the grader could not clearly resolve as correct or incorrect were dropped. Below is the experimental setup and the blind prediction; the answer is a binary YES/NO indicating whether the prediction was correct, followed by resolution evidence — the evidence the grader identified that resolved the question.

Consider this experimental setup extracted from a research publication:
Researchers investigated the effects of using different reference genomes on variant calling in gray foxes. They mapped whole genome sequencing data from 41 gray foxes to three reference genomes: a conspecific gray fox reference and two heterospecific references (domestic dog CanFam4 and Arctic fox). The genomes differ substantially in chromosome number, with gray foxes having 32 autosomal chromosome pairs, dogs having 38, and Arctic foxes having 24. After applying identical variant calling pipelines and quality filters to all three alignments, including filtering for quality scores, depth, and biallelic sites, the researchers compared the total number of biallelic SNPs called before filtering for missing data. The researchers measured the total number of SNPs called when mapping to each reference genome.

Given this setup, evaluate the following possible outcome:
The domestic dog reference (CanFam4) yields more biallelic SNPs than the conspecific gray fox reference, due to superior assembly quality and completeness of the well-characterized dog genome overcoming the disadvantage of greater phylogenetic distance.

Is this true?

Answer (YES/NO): YES